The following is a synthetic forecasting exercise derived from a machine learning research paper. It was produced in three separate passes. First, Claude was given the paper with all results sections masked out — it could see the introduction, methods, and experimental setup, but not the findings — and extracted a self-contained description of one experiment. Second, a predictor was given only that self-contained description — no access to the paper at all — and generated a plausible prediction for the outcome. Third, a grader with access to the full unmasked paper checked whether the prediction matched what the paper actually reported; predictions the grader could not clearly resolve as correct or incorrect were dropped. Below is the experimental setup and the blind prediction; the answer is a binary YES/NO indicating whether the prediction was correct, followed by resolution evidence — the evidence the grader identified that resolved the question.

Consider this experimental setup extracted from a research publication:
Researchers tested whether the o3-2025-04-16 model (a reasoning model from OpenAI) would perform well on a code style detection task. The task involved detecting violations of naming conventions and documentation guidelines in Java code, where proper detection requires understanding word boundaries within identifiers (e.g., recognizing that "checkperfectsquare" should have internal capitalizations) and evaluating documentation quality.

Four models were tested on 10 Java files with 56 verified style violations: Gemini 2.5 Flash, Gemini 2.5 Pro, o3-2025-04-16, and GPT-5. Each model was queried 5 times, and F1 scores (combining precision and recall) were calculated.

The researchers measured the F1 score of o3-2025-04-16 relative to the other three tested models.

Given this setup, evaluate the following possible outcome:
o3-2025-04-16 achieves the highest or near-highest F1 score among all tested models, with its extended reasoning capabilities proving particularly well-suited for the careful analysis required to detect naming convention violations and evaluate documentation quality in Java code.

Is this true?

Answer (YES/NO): NO